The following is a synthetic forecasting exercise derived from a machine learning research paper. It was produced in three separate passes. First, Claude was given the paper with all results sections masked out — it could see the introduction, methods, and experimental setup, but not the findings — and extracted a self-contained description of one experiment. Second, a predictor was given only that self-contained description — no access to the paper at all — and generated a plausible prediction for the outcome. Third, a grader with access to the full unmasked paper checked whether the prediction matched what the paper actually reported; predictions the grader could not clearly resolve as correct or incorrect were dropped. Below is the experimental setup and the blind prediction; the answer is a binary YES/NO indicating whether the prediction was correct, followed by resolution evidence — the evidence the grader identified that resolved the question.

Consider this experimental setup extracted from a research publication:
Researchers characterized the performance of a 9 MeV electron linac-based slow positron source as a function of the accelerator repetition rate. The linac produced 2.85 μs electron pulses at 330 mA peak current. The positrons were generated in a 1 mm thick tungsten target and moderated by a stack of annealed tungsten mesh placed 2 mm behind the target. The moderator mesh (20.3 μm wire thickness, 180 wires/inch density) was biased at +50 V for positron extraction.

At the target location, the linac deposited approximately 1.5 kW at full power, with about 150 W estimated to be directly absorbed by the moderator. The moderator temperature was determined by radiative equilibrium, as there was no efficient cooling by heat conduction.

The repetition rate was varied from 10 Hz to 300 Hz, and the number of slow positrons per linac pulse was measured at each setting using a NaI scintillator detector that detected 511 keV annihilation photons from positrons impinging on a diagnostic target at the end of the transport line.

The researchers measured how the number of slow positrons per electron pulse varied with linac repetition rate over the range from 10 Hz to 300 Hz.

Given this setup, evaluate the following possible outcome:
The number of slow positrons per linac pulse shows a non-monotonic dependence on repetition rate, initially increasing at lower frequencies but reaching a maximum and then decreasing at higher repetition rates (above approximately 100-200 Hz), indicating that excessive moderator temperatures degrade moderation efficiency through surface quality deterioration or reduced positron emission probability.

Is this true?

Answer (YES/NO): NO